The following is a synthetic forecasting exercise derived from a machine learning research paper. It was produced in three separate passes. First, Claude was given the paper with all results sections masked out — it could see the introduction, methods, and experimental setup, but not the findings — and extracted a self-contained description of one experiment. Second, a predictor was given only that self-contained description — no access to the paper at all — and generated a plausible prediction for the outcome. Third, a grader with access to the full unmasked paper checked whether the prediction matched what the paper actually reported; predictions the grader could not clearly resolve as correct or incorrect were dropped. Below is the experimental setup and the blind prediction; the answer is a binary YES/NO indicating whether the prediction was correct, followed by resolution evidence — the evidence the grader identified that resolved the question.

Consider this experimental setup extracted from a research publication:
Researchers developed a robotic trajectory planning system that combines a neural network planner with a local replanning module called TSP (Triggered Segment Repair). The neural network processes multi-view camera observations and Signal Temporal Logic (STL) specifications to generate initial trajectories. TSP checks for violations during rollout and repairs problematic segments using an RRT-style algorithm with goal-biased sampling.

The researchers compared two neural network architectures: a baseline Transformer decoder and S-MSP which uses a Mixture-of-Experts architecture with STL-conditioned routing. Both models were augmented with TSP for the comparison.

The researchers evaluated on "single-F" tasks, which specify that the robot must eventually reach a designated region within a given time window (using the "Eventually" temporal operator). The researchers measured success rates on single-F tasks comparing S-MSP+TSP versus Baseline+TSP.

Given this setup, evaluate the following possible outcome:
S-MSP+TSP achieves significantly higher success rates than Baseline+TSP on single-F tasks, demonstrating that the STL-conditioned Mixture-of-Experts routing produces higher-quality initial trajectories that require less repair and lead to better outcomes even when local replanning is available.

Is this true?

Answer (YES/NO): NO